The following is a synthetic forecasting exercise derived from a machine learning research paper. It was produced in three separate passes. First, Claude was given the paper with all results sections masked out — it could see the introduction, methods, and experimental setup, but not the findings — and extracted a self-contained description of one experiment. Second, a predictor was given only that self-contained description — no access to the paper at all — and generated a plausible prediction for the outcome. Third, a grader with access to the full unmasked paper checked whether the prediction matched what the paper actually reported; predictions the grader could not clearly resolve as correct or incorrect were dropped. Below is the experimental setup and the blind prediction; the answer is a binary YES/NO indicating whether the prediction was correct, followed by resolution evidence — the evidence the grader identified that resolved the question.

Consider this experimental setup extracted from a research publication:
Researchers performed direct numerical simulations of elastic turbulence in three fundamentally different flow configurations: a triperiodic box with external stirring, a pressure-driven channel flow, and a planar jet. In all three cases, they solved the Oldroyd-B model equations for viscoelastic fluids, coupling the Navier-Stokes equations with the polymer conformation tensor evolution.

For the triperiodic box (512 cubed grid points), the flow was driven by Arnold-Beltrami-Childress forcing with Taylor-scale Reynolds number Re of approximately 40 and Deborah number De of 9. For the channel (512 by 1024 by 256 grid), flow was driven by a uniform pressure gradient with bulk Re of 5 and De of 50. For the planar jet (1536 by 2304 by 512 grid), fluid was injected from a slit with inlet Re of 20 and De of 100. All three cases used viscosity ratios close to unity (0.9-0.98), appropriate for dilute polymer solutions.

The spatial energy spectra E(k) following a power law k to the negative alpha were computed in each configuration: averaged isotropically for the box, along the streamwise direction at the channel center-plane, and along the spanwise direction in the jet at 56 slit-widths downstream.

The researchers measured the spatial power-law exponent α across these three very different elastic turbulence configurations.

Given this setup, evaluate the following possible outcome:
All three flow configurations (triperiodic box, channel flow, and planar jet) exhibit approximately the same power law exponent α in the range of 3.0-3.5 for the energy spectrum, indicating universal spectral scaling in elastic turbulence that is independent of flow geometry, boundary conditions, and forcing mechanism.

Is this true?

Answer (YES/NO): NO